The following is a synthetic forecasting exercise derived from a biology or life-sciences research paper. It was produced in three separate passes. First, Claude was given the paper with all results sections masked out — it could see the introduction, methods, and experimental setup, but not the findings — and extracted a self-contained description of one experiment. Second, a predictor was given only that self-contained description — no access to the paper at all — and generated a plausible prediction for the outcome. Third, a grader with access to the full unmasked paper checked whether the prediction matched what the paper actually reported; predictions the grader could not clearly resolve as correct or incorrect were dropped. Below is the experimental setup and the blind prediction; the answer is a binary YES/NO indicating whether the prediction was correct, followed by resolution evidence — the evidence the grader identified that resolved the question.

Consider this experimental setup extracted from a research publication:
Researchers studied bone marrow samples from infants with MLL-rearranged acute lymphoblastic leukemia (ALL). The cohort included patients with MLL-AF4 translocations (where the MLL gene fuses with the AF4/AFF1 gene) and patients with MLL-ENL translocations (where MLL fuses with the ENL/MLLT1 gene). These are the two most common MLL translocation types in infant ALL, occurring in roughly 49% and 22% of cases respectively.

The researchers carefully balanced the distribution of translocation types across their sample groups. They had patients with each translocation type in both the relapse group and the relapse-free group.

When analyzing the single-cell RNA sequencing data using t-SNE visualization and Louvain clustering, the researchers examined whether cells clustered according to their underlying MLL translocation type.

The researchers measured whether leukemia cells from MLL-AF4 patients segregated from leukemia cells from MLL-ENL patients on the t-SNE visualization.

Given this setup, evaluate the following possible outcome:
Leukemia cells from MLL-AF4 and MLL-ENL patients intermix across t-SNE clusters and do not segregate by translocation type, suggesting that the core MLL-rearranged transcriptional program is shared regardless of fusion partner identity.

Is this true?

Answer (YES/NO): YES